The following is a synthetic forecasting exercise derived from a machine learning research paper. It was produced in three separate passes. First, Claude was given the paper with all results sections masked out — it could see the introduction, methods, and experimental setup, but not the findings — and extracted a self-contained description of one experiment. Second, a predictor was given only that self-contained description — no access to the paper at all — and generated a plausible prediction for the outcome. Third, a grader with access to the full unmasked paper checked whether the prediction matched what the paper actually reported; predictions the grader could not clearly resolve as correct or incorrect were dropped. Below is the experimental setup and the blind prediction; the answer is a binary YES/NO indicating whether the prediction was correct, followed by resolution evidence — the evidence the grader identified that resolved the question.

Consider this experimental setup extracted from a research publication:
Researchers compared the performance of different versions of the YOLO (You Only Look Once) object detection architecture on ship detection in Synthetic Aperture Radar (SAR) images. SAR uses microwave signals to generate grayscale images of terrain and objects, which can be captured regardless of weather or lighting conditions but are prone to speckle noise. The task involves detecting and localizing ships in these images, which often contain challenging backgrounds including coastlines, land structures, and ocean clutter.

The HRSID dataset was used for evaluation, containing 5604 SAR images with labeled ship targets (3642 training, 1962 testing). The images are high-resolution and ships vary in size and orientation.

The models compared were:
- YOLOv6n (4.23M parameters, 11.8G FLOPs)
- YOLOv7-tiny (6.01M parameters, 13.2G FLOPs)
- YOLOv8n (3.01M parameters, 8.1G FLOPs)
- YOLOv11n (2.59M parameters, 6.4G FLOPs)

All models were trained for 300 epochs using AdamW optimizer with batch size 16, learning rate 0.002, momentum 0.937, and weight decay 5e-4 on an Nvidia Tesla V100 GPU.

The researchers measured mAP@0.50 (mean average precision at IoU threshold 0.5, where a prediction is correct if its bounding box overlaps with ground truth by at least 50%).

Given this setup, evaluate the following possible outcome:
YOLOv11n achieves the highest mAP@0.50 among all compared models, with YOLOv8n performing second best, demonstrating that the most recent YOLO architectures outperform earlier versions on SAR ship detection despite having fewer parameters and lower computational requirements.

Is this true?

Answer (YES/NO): NO